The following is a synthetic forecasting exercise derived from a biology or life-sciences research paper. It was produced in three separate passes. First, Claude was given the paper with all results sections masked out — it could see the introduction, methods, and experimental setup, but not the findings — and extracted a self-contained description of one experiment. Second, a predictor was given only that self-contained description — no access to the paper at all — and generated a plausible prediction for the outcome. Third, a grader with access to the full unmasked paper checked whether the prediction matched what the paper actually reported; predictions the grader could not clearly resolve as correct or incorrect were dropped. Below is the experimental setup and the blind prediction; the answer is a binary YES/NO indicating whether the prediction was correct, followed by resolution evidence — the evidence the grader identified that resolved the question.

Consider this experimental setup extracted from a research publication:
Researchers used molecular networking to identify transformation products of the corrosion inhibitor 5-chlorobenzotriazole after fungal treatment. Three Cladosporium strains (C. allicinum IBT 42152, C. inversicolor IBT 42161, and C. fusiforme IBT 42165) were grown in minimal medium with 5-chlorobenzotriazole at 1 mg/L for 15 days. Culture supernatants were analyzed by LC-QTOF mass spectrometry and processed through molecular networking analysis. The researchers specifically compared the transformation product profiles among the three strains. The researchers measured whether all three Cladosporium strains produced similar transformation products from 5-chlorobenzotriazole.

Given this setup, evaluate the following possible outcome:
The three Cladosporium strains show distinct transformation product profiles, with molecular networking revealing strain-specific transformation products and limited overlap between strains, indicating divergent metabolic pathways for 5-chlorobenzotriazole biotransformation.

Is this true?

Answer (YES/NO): NO